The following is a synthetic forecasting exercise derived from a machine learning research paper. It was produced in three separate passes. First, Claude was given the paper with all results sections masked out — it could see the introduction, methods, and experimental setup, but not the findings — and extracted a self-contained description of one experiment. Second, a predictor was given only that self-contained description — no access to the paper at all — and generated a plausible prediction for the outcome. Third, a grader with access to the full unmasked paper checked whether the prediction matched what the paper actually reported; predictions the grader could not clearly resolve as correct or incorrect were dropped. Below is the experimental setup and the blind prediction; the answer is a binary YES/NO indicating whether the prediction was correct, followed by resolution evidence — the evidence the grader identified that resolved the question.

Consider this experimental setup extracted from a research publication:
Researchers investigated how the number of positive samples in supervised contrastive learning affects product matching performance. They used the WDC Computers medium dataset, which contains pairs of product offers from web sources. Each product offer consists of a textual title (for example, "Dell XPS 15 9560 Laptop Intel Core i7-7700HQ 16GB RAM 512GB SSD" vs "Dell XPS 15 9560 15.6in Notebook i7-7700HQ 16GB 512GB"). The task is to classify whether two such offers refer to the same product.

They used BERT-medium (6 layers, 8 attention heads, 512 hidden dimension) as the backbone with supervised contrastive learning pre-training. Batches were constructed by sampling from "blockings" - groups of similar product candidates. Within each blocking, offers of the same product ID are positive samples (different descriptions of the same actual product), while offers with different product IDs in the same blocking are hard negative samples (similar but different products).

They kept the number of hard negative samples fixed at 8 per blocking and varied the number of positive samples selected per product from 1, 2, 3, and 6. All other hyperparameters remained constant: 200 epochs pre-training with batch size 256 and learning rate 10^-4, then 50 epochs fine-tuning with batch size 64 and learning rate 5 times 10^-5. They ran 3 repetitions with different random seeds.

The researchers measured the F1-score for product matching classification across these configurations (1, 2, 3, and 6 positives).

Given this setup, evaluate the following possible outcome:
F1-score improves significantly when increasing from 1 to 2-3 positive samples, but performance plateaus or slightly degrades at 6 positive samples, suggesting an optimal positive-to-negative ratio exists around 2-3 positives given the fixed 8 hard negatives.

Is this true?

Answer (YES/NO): NO